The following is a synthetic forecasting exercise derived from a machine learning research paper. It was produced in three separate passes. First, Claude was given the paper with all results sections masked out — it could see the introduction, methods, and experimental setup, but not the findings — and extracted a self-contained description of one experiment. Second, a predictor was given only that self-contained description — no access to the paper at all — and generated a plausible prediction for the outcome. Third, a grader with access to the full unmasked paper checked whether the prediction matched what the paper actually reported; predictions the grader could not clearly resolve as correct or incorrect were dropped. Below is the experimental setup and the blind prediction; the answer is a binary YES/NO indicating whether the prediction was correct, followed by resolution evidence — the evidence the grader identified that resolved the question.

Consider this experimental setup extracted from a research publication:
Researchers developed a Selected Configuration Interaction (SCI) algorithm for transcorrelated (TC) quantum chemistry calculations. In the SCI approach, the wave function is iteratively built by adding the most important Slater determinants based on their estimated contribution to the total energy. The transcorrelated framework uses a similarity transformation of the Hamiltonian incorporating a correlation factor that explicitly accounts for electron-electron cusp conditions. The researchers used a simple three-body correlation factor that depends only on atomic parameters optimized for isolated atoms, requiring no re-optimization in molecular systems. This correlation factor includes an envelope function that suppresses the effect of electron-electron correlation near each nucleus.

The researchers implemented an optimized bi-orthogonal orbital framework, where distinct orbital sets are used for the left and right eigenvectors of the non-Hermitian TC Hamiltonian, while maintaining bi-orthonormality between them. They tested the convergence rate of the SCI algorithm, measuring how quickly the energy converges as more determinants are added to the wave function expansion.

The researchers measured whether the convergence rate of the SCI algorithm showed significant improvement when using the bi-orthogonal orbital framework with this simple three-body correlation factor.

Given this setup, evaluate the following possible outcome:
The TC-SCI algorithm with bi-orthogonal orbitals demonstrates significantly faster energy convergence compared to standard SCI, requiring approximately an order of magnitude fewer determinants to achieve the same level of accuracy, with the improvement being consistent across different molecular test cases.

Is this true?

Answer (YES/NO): NO